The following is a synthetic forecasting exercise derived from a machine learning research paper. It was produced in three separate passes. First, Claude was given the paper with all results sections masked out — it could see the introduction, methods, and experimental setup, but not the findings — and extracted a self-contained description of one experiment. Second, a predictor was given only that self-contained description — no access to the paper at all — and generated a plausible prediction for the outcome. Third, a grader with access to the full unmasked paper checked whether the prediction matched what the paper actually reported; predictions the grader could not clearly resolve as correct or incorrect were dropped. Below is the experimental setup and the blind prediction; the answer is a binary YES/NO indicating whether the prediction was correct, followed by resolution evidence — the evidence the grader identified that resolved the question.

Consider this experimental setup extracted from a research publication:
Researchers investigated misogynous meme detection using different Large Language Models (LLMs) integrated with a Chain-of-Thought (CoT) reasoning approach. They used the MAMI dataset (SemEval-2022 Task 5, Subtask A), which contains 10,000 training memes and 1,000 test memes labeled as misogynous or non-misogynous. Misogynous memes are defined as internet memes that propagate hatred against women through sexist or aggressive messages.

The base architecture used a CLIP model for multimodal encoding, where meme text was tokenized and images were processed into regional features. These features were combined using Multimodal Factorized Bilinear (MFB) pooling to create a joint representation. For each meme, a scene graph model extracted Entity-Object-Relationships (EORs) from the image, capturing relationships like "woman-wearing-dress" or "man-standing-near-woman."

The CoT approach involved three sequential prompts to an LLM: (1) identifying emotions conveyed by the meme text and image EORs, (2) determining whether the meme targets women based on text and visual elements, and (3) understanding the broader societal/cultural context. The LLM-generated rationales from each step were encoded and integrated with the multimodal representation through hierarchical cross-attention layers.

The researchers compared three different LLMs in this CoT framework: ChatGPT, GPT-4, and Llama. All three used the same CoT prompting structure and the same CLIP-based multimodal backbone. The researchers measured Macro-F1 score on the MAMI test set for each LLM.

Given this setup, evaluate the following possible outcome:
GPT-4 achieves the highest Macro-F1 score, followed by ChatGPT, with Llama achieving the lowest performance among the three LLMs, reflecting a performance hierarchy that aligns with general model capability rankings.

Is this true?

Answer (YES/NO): NO